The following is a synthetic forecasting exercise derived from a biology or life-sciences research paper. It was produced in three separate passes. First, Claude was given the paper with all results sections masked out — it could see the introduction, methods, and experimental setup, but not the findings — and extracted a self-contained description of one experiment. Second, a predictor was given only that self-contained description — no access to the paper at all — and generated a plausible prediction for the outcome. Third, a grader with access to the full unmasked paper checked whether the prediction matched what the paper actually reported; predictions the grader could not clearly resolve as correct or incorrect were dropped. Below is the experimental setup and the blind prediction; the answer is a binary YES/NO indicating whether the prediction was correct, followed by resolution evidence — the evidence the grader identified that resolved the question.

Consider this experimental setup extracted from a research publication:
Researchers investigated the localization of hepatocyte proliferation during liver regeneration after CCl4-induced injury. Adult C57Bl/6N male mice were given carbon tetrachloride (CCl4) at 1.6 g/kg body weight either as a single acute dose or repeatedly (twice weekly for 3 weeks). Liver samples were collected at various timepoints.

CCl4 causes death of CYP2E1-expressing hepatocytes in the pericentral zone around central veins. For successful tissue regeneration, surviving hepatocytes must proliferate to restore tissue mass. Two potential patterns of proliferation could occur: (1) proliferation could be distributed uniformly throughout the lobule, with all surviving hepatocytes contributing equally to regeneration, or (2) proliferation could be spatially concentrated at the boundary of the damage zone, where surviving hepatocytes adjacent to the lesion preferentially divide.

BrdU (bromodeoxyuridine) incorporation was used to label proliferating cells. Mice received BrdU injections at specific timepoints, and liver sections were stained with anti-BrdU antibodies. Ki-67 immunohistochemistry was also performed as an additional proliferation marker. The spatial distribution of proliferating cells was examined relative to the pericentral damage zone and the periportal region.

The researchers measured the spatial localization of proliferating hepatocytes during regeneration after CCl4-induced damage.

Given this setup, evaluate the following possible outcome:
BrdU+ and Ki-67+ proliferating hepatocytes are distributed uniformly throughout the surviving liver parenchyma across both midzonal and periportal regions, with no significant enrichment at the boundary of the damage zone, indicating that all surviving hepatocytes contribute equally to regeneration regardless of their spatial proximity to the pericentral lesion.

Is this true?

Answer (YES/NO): NO